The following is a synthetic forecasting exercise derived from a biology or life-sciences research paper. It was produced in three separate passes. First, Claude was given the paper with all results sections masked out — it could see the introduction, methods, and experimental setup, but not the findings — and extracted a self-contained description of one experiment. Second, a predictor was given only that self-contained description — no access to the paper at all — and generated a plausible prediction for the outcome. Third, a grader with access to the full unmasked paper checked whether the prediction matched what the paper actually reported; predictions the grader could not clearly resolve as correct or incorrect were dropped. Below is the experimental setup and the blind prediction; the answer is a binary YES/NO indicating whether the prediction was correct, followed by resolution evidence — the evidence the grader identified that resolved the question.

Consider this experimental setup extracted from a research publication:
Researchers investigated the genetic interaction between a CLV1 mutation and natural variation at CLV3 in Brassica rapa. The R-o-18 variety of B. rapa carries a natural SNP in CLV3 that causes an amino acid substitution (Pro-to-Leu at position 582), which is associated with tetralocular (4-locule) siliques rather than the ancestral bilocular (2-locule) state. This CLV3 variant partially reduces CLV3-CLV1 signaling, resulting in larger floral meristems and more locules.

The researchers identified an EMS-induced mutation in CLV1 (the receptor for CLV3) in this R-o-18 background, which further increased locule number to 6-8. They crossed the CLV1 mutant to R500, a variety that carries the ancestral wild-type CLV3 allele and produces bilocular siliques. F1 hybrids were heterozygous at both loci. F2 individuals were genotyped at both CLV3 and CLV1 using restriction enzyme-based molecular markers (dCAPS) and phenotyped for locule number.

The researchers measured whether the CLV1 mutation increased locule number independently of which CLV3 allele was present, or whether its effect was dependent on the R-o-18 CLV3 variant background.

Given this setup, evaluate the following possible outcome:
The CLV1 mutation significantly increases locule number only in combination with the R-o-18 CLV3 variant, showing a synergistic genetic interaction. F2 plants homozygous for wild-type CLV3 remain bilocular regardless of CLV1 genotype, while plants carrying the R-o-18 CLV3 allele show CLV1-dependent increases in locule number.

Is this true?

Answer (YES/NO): NO